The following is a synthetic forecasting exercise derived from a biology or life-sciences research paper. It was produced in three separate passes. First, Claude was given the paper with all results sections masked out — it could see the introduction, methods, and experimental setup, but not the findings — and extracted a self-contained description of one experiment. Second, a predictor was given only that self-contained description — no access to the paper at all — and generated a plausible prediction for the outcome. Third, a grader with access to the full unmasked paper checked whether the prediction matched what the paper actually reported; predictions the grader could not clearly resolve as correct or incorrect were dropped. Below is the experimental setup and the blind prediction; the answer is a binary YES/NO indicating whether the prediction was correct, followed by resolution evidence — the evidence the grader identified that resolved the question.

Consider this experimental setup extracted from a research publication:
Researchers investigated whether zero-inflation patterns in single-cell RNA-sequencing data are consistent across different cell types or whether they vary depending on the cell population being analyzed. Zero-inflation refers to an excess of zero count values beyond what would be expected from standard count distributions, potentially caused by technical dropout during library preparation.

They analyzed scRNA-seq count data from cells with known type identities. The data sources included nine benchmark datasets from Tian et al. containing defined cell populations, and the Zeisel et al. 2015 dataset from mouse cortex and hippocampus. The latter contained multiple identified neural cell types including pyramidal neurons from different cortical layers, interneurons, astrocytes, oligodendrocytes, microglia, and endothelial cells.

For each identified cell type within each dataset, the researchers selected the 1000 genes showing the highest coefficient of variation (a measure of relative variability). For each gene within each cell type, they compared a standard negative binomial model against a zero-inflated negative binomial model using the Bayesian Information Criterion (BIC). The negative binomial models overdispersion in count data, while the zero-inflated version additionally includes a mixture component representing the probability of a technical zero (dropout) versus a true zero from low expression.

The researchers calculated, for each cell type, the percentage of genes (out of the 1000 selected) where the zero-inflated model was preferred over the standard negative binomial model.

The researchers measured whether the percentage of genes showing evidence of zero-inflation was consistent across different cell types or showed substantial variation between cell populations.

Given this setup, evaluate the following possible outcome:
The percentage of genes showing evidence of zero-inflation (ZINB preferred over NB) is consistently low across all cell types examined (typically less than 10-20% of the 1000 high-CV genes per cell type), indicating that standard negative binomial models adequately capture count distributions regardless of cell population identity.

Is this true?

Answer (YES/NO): NO